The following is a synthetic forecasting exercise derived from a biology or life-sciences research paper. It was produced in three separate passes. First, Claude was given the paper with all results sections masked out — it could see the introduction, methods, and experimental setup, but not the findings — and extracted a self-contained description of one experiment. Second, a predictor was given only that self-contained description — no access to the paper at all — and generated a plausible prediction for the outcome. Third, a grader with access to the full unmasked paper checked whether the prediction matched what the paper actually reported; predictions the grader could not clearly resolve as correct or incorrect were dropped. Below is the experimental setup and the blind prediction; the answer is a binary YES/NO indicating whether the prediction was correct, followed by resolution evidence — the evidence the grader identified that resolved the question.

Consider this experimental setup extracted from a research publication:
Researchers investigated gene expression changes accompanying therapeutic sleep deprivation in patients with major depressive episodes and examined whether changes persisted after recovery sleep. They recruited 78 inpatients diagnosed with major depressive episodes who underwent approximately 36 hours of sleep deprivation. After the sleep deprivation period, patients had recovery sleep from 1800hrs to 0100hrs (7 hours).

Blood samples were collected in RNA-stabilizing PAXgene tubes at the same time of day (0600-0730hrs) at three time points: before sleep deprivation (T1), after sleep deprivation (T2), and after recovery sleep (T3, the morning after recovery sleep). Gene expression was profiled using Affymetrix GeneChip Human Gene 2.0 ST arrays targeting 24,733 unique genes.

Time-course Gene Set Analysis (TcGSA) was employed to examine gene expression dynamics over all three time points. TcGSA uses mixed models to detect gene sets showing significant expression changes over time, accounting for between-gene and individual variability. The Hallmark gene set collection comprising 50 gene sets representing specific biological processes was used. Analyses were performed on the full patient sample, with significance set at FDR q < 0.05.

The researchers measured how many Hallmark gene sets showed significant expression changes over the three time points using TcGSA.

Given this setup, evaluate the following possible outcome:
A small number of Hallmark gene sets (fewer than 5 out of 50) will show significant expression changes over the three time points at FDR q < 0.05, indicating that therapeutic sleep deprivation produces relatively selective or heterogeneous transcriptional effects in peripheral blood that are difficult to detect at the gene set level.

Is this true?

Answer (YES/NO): NO